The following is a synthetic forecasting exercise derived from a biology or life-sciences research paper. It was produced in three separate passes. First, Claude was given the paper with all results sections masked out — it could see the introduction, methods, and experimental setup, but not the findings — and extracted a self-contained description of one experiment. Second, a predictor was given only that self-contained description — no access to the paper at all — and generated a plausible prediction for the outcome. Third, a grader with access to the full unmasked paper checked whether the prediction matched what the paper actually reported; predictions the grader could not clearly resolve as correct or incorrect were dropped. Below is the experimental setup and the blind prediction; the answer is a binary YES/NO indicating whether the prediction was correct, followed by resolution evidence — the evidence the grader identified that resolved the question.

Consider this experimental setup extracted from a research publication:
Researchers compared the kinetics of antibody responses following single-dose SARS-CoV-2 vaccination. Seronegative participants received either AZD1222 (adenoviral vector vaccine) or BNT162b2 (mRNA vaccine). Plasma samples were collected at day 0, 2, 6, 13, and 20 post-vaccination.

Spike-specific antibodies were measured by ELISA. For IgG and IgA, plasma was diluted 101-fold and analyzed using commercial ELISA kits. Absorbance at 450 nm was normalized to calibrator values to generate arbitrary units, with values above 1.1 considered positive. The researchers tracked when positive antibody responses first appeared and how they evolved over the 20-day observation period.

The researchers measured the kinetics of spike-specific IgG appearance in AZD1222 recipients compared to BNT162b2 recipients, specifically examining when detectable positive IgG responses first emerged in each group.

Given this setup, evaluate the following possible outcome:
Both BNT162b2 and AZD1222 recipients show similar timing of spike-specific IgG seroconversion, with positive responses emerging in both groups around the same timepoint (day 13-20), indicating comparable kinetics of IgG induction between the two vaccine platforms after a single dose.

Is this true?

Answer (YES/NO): YES